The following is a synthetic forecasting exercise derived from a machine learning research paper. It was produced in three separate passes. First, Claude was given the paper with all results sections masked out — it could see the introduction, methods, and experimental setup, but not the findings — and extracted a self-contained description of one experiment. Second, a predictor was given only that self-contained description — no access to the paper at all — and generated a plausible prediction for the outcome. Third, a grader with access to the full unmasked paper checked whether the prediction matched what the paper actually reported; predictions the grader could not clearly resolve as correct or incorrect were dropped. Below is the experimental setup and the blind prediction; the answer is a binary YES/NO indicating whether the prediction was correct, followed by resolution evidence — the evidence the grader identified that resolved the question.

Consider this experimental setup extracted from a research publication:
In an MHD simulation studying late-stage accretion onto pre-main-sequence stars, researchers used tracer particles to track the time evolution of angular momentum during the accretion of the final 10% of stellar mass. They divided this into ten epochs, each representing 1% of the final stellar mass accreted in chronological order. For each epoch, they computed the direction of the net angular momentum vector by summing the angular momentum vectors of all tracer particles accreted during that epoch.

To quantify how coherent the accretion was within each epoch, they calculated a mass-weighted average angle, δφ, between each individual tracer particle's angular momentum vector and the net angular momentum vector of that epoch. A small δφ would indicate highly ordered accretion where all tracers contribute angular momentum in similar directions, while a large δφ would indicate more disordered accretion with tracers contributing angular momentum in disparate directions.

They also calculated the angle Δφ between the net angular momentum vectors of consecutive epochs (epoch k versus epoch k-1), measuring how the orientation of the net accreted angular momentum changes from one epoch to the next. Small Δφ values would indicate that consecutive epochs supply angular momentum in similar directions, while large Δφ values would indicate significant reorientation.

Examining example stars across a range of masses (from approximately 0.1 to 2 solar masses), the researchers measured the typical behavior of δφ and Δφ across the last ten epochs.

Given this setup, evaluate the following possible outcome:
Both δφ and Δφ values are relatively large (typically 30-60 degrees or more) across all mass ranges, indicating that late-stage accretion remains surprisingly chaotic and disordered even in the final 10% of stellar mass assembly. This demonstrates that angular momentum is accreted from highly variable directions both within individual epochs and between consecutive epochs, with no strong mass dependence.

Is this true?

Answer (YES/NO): YES